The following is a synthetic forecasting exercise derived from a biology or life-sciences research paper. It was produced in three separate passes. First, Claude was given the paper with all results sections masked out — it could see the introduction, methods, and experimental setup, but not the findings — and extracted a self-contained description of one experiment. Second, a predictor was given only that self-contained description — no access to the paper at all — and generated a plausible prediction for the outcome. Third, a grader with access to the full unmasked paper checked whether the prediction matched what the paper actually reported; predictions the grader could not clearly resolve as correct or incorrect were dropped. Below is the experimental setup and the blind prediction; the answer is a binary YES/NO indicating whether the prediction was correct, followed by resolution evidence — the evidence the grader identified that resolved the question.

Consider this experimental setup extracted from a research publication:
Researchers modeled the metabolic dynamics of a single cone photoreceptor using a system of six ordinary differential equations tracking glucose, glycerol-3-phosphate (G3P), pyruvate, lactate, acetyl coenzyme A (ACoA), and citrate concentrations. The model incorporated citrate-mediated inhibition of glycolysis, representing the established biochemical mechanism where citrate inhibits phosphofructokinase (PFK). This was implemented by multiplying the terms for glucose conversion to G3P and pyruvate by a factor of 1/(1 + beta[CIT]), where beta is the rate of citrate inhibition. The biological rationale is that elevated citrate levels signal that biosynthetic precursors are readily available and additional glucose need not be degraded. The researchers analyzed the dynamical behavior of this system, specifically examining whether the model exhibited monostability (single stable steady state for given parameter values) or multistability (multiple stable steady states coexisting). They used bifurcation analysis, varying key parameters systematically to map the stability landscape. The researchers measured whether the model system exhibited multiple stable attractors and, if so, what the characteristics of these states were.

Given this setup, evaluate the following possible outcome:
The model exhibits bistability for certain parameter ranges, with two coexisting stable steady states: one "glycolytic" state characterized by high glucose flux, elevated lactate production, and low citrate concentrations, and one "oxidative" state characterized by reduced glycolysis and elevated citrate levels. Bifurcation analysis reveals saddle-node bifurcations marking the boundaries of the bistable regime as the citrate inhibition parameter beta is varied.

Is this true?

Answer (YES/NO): NO